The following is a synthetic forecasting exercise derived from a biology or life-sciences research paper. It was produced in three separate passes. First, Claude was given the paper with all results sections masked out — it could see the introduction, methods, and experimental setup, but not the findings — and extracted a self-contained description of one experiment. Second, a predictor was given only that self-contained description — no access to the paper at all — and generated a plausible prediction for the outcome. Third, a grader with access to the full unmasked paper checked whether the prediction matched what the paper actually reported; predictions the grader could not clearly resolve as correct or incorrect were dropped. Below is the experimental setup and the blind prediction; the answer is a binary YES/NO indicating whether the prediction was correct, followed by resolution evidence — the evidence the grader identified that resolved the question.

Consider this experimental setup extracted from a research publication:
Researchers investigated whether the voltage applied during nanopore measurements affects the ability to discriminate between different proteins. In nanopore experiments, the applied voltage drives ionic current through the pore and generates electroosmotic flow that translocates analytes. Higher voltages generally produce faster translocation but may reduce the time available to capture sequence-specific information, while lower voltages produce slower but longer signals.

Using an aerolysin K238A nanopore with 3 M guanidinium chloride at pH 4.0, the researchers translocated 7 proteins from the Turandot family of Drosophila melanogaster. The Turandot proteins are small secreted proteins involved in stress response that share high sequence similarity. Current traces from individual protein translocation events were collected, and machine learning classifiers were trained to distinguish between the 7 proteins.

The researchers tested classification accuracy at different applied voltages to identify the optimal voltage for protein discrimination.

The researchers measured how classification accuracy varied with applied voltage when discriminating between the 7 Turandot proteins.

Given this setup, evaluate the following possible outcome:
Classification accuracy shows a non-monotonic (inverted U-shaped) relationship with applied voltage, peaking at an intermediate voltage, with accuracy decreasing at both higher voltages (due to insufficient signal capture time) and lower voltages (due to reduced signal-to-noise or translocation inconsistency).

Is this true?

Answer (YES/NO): YES